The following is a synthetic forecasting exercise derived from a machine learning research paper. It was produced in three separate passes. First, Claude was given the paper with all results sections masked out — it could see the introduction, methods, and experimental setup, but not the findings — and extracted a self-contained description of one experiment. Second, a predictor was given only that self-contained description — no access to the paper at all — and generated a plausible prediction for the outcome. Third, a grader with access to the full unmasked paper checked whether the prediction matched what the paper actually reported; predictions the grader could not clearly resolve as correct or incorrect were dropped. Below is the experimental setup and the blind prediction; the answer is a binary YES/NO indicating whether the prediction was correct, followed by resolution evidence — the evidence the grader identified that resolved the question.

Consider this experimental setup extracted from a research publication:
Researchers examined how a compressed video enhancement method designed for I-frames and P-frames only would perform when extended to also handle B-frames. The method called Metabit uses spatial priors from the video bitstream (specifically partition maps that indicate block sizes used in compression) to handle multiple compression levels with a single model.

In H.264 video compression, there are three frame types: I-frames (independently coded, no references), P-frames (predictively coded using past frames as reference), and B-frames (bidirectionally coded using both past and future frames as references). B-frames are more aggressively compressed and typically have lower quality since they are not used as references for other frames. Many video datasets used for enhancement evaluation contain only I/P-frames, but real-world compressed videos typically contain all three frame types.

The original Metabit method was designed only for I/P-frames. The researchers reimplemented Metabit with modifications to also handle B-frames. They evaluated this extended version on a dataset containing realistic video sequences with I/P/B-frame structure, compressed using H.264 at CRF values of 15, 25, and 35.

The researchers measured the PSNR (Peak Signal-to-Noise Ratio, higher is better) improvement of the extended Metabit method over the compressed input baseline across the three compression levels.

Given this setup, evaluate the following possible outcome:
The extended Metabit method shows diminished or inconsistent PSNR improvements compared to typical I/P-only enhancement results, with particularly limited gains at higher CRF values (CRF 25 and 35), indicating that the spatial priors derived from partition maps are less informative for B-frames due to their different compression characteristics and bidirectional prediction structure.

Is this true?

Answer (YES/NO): NO